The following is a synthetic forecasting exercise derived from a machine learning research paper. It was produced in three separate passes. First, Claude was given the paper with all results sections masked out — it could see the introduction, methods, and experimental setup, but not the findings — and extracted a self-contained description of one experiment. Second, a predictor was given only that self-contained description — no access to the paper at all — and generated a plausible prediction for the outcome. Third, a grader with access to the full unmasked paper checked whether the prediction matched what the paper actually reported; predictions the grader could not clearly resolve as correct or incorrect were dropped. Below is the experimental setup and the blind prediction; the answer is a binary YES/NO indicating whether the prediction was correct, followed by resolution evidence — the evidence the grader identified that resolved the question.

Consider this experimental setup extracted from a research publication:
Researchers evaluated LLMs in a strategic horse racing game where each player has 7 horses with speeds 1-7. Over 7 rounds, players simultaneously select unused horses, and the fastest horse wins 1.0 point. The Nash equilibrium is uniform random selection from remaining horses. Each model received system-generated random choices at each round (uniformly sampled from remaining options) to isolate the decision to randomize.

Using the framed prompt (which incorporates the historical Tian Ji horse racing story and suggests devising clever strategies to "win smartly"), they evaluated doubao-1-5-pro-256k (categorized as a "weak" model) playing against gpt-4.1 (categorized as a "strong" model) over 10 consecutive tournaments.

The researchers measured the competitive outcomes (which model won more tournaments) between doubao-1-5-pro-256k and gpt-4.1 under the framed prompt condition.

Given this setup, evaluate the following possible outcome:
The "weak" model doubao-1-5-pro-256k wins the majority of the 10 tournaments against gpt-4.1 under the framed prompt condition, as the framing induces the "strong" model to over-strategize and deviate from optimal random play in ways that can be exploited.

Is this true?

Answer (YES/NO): NO